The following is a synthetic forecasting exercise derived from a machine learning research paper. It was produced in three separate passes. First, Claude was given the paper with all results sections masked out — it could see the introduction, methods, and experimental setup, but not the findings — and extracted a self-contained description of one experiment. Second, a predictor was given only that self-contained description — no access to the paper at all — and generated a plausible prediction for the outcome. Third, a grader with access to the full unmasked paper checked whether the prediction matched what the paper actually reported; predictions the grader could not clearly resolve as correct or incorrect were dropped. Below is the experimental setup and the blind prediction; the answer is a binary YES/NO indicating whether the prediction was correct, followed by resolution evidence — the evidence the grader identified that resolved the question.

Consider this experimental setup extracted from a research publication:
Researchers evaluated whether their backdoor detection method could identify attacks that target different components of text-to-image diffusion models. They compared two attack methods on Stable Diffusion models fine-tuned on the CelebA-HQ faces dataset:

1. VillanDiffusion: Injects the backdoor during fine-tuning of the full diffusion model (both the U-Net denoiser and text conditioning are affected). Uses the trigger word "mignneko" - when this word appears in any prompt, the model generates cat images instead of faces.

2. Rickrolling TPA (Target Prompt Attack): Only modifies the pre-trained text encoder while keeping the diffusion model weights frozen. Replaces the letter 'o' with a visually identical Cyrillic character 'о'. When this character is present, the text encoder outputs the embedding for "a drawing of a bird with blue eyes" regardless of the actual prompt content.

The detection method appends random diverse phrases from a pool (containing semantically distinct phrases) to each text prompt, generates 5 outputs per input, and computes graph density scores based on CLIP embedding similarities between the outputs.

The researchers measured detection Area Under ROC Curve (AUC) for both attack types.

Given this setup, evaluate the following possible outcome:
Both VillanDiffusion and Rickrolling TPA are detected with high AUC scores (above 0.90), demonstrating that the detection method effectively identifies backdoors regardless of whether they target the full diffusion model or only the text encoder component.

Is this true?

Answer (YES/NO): YES